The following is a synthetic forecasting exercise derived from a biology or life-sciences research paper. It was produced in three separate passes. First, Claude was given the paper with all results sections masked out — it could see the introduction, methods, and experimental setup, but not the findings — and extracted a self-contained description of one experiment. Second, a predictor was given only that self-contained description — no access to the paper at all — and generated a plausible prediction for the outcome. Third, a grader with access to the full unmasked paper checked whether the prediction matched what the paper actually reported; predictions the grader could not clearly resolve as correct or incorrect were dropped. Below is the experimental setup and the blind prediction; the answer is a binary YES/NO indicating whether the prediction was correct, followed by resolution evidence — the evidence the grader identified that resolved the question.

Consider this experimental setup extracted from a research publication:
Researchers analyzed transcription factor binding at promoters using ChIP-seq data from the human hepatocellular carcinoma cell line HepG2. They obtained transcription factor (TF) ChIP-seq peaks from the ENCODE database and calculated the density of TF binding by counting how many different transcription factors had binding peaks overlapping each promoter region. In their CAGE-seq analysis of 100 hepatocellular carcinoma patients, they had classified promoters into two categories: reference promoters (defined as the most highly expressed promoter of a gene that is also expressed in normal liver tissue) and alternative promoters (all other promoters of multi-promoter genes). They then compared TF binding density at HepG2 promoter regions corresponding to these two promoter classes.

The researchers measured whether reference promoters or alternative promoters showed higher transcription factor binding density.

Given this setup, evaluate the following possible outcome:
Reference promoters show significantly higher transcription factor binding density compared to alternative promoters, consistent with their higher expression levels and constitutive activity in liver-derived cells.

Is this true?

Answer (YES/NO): YES